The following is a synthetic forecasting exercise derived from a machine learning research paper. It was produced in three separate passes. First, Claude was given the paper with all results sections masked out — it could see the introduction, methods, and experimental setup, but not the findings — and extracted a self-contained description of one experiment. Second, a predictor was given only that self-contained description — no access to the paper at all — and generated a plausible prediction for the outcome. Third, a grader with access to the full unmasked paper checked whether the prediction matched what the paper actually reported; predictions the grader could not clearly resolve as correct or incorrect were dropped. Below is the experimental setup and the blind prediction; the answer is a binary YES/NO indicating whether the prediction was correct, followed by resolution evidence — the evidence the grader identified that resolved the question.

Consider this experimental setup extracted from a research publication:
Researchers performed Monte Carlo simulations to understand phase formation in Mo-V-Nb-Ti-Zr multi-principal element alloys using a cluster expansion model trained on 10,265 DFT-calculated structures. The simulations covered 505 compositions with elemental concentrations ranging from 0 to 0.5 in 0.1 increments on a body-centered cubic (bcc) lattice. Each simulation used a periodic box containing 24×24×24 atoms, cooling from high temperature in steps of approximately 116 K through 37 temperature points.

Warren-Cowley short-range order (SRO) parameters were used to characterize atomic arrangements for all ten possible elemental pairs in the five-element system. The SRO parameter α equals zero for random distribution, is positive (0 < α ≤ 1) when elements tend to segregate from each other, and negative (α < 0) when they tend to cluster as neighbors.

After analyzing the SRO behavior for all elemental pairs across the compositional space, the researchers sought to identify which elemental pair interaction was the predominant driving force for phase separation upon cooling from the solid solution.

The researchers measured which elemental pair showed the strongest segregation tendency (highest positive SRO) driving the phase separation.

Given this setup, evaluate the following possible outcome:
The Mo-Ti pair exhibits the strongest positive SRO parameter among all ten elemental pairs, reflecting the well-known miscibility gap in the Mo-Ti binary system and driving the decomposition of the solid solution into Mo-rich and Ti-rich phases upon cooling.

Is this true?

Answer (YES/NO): NO